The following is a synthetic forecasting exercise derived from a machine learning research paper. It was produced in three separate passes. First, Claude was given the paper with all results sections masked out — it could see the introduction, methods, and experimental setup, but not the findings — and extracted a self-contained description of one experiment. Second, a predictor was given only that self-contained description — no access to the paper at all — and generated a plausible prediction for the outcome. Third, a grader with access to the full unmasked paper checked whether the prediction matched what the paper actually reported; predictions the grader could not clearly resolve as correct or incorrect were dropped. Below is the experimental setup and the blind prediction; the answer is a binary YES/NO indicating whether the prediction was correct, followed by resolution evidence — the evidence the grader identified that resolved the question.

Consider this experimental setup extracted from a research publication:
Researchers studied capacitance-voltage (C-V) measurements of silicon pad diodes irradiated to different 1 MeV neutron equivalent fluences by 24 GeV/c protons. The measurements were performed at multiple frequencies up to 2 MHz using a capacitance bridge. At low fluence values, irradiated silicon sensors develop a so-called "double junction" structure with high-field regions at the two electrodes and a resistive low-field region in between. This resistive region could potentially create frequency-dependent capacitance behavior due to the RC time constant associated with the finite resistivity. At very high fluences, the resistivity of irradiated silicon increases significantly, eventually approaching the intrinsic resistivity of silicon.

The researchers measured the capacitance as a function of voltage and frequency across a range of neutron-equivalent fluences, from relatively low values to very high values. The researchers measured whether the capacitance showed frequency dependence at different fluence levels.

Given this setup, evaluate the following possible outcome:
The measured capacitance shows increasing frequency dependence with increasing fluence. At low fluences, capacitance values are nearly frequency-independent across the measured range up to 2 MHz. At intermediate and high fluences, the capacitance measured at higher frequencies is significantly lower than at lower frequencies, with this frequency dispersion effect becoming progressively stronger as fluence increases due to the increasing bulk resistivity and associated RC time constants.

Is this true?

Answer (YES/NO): NO